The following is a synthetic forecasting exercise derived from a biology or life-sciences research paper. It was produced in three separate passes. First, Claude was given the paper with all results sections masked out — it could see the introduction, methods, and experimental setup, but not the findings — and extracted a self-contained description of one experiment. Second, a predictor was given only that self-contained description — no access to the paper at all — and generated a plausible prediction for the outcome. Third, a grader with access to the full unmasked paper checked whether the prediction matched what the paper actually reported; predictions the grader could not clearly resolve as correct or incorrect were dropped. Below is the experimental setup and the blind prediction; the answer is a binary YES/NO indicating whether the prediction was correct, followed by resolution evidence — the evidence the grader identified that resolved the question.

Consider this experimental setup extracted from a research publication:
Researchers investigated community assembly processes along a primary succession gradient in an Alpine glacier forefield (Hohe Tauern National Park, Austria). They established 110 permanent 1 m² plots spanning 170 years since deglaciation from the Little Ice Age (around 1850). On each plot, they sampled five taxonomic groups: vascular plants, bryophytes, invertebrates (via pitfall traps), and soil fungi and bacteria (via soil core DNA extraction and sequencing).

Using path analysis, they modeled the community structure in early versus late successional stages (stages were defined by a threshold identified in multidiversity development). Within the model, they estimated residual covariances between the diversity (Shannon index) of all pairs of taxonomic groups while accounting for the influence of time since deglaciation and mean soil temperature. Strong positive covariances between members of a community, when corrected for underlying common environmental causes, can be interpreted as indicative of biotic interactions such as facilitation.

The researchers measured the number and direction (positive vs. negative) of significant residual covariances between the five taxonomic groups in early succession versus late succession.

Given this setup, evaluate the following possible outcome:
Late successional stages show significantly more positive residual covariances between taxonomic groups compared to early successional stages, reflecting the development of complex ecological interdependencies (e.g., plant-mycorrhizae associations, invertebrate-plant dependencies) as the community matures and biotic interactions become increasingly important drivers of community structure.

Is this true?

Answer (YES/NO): YES